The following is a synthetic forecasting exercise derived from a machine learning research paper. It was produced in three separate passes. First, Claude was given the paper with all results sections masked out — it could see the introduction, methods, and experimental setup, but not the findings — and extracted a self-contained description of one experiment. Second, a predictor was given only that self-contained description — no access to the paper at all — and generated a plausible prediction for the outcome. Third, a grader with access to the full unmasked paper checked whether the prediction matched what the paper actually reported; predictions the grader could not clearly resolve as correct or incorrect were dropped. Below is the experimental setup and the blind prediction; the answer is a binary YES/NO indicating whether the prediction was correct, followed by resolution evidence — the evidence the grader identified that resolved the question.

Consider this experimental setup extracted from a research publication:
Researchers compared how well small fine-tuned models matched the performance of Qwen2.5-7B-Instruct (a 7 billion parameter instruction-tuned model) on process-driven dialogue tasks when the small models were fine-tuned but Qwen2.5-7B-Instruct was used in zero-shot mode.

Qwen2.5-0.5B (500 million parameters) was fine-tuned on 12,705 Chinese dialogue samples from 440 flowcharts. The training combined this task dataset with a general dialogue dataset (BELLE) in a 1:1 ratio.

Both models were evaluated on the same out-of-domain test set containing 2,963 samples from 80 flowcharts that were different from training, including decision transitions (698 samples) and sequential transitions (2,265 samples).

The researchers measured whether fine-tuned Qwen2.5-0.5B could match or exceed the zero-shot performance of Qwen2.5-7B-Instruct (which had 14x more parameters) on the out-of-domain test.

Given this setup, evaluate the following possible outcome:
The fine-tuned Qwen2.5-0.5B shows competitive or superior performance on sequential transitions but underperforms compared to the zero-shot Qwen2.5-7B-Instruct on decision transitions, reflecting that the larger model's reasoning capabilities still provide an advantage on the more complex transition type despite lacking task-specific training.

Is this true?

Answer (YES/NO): NO